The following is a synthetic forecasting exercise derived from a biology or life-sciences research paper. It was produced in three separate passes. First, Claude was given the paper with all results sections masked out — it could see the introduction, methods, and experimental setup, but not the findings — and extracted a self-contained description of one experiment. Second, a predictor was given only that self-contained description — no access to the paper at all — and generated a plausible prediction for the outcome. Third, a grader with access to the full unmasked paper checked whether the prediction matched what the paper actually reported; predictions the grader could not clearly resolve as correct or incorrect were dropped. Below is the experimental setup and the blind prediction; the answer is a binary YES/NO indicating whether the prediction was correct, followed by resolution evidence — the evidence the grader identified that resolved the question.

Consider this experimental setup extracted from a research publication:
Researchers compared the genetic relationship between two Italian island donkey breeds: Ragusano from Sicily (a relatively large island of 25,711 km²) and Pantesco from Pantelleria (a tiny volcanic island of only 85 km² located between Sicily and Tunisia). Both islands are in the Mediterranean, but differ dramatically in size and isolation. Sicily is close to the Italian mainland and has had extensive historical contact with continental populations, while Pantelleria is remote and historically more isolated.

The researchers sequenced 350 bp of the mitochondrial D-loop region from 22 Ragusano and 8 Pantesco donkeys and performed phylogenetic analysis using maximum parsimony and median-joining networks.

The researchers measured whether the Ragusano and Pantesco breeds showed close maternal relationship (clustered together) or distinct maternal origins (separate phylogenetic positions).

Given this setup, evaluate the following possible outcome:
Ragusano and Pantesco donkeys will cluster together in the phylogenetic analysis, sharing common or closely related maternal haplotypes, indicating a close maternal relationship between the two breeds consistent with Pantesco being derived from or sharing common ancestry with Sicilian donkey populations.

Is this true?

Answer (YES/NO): NO